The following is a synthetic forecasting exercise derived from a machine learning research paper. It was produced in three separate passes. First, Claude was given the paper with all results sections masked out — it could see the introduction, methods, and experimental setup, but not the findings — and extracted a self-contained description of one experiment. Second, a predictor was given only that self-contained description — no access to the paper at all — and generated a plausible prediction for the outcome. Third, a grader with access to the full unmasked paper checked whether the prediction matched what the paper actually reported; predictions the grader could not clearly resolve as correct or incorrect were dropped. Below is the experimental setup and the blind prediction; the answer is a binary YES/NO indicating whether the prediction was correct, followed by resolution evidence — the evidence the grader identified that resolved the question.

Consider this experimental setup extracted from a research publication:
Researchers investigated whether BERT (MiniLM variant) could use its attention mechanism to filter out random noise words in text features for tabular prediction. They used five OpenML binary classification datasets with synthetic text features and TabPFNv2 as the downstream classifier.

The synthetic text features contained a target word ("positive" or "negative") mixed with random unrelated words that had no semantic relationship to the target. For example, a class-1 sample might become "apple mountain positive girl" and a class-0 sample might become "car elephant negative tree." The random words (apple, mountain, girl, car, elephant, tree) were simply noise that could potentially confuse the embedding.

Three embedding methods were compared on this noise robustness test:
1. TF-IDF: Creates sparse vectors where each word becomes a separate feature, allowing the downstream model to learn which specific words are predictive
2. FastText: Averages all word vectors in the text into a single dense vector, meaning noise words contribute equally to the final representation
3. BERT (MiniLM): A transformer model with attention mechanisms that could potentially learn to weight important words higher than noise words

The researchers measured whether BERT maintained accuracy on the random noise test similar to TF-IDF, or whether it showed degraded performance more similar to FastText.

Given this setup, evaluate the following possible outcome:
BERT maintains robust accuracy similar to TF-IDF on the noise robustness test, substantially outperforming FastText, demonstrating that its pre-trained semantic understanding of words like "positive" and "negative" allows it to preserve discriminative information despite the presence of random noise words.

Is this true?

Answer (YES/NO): YES